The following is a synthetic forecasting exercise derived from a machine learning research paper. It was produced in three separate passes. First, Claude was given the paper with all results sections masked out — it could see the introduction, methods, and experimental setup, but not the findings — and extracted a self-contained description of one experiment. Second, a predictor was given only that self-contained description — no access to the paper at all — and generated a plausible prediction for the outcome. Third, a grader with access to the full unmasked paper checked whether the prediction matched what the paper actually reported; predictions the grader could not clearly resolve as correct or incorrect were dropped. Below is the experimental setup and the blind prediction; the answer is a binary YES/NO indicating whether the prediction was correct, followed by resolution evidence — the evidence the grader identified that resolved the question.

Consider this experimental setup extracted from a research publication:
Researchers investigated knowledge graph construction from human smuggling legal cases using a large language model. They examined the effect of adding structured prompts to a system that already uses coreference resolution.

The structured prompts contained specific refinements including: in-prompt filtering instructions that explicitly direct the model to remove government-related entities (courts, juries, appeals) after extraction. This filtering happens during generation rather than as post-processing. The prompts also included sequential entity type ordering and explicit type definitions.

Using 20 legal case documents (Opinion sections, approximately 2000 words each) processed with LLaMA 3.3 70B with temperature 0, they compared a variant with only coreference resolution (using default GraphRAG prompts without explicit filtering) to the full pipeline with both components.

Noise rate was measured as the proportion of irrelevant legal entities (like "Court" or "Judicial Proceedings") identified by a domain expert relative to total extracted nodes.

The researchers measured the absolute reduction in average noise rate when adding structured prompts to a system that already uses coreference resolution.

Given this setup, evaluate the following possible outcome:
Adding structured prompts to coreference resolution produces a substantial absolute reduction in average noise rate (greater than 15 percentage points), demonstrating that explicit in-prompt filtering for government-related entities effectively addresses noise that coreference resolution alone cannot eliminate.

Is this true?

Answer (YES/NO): NO